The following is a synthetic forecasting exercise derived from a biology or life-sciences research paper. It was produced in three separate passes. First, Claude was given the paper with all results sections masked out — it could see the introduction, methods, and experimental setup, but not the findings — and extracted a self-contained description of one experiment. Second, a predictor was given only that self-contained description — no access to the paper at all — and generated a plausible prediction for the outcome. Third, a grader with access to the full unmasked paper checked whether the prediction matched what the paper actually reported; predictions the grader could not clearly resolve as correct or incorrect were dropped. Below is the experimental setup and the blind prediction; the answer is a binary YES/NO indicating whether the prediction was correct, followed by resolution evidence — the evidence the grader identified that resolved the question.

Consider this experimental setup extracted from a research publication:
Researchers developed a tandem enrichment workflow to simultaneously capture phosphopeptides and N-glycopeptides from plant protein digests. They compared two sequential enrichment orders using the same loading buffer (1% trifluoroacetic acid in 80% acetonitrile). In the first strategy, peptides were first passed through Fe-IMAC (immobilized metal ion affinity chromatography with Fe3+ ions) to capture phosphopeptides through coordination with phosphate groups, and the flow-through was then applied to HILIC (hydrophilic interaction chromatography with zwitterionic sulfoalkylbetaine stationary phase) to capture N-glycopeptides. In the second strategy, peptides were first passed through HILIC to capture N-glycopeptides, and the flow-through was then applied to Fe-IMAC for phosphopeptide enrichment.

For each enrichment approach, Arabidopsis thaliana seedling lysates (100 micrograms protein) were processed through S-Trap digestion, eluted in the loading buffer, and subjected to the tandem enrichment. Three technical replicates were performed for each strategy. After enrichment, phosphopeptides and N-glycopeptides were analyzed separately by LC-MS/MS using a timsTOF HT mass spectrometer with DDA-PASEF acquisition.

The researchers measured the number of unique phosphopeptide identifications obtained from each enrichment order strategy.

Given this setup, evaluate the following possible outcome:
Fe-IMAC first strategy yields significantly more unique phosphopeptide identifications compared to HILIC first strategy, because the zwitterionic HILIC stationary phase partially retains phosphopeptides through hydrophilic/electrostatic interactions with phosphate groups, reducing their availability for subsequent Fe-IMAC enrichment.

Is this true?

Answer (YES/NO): YES